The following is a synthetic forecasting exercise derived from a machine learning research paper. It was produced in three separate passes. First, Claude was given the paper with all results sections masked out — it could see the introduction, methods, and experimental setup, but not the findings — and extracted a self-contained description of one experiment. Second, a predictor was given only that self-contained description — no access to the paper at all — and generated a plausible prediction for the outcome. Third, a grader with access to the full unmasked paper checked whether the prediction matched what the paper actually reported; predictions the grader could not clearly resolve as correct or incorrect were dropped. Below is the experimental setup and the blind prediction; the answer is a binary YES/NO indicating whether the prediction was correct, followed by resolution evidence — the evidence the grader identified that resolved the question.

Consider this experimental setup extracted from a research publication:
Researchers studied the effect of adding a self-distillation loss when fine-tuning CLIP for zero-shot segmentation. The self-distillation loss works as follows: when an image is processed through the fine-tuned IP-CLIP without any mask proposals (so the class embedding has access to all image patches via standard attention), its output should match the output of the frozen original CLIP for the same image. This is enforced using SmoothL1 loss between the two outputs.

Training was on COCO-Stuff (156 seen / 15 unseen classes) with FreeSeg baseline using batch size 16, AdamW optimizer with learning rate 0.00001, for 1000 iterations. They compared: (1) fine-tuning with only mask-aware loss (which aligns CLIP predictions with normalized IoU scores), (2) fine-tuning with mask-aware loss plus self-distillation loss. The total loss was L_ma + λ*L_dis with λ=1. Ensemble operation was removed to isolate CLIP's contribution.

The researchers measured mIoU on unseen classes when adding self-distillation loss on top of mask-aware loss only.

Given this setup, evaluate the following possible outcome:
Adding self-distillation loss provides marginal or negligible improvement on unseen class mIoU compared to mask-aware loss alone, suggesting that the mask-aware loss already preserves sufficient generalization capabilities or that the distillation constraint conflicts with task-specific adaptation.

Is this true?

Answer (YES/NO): NO